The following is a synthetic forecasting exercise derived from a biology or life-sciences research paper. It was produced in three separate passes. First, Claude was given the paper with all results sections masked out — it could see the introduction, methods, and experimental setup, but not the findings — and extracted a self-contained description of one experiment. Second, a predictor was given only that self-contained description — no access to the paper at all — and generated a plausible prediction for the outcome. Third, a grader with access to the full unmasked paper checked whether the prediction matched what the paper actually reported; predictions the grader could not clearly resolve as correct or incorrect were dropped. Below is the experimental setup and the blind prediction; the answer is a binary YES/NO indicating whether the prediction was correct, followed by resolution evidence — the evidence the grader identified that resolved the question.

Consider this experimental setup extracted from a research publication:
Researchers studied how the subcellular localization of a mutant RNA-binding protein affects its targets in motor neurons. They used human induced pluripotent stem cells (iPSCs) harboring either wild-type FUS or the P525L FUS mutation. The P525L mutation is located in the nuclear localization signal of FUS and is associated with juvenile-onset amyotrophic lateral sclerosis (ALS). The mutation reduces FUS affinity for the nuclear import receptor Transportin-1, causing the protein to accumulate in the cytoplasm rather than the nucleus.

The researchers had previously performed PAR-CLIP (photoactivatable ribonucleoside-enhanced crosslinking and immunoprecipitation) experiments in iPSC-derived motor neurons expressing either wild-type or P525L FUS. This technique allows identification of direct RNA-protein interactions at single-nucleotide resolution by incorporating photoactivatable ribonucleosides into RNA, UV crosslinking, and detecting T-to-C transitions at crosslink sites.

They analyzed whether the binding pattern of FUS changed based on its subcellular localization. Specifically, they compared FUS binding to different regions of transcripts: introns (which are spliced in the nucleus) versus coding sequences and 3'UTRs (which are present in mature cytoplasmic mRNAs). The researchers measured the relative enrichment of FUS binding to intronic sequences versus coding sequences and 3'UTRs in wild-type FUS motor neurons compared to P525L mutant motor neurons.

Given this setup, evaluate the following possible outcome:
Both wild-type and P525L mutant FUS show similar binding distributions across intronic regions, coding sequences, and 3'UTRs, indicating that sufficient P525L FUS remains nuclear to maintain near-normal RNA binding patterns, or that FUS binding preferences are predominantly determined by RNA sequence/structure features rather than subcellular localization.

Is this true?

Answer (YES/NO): NO